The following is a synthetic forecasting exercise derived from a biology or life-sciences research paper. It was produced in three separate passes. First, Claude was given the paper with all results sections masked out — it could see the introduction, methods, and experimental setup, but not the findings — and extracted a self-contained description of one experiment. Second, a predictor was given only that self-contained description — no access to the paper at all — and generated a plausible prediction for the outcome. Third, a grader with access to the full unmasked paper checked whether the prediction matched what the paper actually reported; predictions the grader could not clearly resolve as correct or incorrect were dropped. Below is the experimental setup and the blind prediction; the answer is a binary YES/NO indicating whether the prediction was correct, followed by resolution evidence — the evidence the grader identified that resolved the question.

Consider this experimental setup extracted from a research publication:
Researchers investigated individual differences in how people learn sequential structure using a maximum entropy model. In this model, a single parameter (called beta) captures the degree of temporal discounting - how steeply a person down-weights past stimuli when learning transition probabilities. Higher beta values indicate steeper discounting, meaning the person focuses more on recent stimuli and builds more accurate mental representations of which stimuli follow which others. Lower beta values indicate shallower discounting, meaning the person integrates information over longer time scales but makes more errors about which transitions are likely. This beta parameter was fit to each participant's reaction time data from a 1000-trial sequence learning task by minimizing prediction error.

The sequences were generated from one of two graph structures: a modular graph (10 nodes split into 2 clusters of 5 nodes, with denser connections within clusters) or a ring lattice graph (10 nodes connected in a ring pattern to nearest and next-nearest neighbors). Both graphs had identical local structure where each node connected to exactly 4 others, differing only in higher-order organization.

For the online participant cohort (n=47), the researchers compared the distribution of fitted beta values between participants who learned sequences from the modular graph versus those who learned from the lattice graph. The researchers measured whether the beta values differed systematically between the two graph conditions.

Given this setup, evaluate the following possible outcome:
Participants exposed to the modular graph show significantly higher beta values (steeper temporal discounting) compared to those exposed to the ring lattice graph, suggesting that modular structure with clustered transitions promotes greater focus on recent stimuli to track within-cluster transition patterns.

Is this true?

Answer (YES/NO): NO